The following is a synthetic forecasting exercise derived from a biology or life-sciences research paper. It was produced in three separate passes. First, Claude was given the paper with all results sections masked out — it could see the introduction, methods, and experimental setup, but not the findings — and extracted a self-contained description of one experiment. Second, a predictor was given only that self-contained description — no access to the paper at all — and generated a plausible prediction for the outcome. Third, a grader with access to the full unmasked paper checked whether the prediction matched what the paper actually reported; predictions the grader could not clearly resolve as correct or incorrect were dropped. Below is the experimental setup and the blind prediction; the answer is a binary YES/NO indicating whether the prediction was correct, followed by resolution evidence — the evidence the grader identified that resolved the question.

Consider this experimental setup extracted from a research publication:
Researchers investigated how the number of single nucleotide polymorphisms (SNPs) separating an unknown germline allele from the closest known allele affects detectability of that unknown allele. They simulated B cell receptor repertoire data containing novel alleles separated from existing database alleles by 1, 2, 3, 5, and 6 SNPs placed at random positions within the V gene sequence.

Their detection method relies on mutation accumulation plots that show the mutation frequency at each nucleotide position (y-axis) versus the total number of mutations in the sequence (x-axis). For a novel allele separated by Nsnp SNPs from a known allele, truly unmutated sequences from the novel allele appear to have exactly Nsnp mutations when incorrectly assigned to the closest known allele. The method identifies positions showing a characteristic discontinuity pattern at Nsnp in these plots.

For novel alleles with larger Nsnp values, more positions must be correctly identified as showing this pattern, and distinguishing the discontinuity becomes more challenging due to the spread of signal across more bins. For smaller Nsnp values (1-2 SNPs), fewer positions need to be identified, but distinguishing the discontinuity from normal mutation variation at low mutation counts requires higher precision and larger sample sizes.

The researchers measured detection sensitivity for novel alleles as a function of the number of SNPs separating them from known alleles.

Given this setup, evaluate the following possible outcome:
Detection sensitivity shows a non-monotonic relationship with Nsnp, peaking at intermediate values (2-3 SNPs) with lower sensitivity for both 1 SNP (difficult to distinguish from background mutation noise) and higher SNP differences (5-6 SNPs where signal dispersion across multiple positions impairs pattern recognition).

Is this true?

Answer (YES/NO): NO